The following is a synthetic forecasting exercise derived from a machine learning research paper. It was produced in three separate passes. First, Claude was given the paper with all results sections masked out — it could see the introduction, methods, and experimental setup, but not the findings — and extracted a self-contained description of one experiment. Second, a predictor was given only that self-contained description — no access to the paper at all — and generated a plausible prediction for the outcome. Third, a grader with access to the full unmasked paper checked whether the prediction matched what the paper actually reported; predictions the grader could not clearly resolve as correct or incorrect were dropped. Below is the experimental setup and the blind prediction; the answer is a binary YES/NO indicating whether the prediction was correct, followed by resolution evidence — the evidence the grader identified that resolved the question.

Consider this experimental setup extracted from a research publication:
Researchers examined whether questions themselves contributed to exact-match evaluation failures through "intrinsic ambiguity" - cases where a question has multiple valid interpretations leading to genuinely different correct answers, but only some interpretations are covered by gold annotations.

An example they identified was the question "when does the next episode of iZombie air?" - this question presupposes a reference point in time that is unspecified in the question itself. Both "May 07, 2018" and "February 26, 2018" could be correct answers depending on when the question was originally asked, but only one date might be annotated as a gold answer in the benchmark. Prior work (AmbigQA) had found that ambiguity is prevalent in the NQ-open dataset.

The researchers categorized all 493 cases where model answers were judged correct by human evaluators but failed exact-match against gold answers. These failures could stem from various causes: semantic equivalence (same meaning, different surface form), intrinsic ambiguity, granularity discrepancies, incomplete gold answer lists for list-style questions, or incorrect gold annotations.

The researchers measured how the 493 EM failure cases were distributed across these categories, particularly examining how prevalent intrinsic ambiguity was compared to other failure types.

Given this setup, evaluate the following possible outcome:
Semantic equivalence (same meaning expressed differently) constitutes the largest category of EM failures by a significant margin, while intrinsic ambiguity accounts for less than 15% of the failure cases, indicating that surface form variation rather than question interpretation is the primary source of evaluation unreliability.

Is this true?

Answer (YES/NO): YES